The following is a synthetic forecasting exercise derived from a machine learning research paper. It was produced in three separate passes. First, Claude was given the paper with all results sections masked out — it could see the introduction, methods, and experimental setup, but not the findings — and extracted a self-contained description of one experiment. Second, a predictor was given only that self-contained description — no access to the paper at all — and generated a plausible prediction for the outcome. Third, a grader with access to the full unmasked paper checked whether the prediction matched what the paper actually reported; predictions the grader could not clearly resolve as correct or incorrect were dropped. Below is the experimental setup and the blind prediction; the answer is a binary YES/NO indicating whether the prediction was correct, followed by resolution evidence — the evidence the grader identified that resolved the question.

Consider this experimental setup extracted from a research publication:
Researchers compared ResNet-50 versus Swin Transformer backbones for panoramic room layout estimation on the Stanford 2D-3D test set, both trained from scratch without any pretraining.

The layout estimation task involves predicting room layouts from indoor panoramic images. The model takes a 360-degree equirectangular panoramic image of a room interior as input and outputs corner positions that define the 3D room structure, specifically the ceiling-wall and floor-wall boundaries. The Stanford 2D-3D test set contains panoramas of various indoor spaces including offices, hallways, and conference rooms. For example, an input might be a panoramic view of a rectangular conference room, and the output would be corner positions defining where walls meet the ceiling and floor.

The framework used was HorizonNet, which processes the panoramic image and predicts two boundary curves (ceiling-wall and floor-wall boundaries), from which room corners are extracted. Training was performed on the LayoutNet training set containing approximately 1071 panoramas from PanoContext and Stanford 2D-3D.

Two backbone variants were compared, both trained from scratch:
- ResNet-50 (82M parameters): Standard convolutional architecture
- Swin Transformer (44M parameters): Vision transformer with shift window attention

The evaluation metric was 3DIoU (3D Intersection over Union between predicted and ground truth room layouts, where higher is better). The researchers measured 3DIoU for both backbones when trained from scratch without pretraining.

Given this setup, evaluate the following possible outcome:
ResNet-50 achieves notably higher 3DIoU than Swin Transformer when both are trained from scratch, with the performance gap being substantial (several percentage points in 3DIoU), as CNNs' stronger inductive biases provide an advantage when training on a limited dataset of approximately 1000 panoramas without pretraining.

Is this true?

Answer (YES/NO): NO